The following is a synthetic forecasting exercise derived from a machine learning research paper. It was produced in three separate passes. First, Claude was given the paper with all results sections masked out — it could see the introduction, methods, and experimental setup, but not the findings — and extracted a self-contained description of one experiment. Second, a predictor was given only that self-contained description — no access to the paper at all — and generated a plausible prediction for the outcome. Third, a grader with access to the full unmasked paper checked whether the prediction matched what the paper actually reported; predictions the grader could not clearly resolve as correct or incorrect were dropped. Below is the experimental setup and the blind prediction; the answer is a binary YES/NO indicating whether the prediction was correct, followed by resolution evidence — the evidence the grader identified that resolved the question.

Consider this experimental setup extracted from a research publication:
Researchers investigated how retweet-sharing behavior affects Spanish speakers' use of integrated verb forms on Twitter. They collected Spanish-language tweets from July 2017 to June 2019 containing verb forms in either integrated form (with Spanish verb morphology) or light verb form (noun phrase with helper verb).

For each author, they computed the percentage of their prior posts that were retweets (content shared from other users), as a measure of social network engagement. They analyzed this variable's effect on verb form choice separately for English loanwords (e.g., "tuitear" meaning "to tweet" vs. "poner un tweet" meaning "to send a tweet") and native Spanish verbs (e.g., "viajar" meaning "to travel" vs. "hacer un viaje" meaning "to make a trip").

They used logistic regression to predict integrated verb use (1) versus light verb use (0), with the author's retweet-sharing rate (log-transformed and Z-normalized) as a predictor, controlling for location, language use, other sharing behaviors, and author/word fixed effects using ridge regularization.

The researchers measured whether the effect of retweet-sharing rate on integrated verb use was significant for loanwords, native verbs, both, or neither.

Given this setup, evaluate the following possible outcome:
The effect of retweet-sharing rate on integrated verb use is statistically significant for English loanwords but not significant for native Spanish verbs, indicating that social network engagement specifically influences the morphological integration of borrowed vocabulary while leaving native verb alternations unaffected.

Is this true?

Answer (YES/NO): NO